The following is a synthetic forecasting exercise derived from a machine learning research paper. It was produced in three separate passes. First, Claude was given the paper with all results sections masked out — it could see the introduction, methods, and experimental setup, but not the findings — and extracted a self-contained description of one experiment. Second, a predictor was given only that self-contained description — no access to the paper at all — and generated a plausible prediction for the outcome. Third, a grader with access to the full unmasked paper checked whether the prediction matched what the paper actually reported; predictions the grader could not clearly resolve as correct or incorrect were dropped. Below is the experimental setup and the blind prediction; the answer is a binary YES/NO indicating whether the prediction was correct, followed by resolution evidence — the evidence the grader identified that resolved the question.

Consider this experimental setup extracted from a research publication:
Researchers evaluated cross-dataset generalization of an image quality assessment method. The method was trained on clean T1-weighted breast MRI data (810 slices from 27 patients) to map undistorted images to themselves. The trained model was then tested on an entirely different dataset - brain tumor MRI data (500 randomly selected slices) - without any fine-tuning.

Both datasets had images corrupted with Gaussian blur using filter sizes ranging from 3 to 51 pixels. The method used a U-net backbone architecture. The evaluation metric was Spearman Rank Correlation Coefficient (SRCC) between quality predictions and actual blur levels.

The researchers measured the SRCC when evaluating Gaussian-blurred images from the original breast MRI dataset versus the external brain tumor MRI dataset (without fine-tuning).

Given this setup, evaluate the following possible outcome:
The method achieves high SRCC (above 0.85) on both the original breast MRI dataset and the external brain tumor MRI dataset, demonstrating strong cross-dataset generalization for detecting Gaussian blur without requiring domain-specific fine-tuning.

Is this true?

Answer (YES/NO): NO